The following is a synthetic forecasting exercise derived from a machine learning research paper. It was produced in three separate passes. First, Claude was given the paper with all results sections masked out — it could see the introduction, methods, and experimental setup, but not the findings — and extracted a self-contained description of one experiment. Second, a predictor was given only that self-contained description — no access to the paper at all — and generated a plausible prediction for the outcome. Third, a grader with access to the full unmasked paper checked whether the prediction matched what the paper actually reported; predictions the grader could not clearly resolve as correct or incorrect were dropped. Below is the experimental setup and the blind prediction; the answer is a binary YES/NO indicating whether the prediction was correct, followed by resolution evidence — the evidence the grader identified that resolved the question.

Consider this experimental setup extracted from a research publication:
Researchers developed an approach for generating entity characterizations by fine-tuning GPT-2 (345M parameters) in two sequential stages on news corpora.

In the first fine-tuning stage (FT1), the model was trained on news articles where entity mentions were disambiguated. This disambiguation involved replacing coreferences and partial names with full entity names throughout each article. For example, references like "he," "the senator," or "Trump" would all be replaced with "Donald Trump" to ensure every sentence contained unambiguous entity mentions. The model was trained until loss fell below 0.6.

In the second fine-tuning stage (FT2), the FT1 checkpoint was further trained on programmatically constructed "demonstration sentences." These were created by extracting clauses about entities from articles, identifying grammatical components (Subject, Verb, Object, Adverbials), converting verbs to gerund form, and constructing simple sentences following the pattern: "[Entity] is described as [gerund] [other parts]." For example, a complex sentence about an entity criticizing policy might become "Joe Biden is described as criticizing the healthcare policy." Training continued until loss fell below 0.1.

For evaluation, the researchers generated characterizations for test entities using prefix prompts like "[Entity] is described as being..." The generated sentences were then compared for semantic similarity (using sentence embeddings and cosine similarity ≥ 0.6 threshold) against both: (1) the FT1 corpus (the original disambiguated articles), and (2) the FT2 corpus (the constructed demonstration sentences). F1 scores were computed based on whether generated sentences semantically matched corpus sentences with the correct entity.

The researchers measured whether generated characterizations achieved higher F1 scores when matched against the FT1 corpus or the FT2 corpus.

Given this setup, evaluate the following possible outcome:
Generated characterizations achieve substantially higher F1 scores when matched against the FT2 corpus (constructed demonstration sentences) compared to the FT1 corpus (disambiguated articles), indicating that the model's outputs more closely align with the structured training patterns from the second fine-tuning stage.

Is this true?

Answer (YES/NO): NO